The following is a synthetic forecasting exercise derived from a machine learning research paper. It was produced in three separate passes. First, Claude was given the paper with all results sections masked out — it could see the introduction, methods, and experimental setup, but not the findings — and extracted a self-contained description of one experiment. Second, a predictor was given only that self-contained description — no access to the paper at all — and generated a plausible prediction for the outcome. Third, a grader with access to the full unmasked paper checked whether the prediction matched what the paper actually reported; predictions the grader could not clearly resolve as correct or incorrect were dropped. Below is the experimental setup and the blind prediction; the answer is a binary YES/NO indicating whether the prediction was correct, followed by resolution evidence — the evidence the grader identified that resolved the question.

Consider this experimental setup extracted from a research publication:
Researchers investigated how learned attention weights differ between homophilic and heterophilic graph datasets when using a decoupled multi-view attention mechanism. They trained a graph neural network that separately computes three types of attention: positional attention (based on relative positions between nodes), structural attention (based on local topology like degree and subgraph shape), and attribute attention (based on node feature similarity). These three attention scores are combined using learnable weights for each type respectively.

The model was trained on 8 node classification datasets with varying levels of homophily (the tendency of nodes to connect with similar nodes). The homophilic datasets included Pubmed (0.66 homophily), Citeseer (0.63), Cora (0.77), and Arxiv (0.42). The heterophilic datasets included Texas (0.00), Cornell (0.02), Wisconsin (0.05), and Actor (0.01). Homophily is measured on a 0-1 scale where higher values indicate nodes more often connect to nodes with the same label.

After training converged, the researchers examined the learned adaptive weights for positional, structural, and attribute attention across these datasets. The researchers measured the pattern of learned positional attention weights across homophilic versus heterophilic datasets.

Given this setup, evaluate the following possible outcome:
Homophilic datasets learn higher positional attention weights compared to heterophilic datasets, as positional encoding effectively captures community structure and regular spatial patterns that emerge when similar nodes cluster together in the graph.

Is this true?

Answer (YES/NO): YES